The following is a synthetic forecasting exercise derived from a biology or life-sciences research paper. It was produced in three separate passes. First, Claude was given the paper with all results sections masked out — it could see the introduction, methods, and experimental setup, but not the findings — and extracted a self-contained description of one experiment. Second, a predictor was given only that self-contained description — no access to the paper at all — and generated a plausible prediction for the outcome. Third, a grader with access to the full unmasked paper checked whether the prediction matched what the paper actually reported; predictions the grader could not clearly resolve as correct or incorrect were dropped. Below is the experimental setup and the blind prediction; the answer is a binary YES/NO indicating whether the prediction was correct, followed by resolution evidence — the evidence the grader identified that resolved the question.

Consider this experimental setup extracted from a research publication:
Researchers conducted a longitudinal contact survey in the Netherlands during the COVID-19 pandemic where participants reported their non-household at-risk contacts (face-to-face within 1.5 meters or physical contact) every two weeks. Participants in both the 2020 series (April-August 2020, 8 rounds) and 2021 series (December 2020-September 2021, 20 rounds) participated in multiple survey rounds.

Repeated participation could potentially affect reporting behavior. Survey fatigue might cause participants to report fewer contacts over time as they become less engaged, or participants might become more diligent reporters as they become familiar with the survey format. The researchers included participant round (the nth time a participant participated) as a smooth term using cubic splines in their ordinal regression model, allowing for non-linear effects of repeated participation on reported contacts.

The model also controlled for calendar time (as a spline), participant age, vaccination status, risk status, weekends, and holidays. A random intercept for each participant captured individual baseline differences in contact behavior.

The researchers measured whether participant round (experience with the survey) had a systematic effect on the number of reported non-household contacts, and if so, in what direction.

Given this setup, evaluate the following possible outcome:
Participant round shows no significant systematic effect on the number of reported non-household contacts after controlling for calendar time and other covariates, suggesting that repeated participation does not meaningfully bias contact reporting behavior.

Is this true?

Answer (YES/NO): NO